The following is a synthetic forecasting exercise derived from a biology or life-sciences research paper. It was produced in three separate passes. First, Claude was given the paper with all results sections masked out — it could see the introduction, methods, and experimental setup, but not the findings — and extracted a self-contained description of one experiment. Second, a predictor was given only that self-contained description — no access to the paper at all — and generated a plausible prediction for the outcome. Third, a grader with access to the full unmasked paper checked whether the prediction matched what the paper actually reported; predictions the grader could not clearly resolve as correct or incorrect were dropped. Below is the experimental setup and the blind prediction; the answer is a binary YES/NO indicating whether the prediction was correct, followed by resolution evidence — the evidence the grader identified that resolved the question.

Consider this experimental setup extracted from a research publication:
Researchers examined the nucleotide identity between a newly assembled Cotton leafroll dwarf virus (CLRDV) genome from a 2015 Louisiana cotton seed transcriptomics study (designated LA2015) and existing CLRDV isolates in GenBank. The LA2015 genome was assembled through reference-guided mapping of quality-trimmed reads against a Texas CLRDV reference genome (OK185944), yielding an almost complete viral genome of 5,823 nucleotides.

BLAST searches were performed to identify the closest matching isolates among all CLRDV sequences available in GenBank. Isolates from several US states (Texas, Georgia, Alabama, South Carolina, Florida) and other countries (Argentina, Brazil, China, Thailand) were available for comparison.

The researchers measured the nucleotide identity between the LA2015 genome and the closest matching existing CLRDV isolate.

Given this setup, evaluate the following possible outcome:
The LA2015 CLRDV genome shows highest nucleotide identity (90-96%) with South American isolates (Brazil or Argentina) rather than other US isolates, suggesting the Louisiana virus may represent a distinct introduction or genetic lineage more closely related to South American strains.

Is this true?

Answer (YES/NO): NO